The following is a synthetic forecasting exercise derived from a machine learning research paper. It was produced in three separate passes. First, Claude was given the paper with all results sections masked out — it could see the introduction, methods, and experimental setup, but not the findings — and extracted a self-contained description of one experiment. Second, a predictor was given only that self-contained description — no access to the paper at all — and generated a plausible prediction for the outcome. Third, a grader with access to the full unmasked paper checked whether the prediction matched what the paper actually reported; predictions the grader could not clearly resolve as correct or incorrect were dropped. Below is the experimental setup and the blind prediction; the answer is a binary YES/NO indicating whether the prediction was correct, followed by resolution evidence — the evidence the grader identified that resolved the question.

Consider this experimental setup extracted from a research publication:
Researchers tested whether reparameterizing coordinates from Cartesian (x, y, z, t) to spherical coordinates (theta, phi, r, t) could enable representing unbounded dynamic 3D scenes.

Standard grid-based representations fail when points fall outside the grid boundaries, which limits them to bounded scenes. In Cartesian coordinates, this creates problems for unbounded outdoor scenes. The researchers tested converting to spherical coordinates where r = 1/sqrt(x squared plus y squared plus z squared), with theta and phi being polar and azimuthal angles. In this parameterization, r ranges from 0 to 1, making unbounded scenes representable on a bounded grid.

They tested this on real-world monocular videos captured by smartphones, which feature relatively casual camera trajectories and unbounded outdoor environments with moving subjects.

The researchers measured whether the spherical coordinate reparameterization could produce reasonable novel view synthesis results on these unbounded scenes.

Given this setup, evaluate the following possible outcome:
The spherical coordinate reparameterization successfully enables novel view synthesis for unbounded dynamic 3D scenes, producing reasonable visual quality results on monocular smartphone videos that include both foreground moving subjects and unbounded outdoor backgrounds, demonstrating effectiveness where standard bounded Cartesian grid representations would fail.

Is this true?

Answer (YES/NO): YES